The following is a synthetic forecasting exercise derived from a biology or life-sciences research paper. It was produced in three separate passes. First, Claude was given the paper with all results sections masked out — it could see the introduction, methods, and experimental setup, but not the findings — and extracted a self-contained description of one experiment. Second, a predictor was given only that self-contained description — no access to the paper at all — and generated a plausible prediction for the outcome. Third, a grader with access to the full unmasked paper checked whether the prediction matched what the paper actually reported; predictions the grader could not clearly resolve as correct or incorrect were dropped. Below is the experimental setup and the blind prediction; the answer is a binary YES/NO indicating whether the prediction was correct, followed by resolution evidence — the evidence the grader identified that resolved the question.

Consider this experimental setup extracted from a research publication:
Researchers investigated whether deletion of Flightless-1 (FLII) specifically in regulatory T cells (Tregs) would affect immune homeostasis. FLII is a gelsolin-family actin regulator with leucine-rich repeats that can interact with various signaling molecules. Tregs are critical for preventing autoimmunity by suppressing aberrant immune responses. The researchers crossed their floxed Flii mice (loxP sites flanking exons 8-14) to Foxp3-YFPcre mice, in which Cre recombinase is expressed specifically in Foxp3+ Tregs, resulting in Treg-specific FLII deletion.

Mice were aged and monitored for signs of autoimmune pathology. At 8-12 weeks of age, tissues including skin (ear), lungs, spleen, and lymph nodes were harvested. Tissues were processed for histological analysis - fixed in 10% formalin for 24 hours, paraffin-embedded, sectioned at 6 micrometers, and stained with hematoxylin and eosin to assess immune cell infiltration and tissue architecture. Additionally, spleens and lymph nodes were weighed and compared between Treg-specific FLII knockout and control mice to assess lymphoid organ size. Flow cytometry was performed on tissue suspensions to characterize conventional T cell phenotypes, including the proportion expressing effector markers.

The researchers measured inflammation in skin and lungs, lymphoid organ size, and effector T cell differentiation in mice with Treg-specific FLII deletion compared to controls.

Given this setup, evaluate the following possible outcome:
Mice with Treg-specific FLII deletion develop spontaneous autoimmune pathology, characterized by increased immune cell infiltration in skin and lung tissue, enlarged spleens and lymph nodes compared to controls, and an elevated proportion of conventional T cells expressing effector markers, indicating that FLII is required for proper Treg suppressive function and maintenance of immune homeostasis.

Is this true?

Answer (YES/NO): YES